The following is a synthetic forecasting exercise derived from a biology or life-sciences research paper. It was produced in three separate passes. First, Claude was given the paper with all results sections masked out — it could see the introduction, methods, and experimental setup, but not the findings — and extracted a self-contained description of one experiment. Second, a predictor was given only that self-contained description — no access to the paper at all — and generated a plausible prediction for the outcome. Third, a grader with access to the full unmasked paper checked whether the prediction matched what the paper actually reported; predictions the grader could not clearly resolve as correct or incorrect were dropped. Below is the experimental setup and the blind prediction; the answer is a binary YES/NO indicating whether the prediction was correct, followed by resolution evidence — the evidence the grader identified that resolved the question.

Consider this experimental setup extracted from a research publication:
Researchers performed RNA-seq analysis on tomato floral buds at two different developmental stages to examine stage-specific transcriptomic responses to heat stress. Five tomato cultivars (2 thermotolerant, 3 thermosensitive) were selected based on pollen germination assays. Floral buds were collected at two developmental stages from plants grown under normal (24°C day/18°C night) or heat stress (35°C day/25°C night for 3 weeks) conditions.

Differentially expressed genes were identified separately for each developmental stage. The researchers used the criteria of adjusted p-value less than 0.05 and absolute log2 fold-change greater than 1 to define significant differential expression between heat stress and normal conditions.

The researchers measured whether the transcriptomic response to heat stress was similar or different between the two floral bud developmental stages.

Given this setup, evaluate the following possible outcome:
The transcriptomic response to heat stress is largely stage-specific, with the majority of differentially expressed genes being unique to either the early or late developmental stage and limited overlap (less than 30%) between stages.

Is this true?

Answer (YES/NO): NO